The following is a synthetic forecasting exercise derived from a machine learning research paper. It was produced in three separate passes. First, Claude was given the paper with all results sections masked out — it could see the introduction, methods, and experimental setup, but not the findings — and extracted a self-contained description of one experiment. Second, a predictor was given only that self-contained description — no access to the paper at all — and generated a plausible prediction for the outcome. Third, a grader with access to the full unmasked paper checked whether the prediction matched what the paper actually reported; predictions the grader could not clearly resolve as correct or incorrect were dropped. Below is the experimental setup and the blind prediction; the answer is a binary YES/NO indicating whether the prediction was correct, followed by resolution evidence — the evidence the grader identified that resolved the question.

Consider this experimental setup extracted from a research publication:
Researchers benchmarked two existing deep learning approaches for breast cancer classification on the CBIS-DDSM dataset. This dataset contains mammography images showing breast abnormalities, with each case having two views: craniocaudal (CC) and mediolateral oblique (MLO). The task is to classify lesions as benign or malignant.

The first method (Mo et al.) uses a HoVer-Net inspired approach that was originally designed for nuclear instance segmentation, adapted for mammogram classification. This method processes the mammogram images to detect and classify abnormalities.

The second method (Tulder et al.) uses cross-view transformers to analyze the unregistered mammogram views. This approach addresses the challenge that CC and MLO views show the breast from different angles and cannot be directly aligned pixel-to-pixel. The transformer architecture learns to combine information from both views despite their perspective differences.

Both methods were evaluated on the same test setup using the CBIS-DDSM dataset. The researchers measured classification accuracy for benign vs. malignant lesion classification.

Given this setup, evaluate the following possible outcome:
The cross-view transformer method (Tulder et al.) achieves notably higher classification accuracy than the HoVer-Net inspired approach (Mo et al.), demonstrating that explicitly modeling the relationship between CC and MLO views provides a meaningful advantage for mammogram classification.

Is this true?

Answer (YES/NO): YES